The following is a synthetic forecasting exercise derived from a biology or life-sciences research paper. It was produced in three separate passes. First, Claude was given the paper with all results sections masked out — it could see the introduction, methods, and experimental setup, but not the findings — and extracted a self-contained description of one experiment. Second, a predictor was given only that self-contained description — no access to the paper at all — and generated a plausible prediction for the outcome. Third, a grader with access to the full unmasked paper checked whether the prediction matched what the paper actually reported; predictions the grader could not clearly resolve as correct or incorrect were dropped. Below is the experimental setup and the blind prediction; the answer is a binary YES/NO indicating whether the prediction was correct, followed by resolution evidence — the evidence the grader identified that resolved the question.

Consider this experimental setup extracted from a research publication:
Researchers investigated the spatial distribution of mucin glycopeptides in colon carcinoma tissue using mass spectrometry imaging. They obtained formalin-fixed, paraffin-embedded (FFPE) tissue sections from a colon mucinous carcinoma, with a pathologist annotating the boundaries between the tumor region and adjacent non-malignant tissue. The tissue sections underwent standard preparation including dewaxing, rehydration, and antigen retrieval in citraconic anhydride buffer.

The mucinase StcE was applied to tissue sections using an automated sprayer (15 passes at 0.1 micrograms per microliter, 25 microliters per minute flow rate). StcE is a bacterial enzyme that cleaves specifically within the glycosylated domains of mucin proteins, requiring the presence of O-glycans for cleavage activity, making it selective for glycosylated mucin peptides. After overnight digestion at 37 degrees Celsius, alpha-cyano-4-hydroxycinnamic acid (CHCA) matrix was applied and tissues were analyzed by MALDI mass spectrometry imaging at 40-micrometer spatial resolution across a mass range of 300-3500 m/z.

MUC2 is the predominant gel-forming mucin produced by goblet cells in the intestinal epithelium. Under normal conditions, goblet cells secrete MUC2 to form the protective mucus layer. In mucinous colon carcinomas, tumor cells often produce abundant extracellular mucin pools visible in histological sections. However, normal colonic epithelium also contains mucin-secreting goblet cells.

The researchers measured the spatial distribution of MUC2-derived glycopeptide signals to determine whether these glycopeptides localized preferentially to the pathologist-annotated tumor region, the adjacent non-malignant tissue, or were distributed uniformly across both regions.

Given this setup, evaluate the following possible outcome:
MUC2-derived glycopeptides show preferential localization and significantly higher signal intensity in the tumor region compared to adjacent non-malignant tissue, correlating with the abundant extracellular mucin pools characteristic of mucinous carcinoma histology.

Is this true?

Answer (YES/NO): YES